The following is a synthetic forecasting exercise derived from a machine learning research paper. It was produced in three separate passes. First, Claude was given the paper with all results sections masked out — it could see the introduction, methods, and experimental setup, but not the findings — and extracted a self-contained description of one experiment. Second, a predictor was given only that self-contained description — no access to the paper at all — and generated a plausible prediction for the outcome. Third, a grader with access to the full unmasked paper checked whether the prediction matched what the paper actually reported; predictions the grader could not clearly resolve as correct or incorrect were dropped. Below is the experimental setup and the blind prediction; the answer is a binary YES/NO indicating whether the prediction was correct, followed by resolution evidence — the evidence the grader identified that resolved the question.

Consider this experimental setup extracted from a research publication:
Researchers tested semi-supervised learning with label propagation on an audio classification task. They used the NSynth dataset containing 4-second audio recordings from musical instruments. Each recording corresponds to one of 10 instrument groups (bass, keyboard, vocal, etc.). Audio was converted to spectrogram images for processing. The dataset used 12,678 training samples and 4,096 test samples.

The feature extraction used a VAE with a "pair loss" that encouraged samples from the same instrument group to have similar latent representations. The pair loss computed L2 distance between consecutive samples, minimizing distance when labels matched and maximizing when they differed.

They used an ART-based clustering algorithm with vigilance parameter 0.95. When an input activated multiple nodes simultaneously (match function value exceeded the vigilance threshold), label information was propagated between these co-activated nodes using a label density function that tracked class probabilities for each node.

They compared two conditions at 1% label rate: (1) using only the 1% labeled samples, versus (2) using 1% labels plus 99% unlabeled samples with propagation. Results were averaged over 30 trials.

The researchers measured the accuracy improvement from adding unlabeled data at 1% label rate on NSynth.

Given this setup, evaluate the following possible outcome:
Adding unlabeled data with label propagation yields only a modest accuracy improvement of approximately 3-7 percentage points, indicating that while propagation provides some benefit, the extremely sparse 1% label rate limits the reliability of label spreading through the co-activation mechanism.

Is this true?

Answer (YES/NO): NO